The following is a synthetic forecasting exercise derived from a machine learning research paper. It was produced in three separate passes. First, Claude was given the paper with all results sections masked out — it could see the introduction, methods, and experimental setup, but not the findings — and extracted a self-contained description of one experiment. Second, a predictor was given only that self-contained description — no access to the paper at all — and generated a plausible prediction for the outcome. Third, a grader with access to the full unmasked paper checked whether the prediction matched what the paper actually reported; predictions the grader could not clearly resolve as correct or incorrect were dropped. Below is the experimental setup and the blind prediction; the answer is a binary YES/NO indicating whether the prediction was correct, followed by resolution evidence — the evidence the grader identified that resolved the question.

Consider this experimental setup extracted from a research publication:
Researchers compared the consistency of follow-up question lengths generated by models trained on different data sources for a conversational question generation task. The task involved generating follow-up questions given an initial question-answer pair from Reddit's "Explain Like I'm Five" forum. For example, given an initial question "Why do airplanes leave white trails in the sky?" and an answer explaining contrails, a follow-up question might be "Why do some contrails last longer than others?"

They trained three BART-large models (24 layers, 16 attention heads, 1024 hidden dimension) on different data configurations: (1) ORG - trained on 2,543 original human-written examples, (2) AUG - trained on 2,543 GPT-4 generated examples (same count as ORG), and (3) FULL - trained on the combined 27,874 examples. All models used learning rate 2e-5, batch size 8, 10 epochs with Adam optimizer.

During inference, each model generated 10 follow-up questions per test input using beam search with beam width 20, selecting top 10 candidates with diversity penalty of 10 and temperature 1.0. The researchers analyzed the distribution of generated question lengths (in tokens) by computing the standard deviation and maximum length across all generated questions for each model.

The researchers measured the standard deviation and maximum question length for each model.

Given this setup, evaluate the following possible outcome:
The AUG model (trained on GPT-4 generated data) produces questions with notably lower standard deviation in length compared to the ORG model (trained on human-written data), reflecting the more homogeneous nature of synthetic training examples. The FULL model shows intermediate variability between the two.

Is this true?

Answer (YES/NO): YES